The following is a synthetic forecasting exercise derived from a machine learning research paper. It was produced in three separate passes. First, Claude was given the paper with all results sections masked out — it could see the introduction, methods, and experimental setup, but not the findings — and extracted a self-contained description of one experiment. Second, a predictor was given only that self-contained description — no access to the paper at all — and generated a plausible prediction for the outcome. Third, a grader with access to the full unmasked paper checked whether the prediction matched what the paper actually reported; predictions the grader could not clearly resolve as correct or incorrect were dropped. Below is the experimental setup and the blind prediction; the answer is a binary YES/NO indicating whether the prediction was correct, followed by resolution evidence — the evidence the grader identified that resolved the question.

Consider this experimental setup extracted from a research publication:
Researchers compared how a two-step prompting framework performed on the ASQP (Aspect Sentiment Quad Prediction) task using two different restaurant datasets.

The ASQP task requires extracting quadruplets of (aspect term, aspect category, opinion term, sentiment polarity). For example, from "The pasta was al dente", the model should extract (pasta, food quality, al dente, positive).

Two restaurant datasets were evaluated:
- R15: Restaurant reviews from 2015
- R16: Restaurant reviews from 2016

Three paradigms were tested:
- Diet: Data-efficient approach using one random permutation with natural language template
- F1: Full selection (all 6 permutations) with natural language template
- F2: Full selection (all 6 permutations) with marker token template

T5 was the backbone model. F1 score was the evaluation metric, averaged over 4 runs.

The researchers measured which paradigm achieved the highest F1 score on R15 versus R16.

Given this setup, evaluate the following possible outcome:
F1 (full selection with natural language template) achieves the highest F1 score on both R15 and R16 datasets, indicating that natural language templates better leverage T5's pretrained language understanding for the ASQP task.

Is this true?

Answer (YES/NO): NO